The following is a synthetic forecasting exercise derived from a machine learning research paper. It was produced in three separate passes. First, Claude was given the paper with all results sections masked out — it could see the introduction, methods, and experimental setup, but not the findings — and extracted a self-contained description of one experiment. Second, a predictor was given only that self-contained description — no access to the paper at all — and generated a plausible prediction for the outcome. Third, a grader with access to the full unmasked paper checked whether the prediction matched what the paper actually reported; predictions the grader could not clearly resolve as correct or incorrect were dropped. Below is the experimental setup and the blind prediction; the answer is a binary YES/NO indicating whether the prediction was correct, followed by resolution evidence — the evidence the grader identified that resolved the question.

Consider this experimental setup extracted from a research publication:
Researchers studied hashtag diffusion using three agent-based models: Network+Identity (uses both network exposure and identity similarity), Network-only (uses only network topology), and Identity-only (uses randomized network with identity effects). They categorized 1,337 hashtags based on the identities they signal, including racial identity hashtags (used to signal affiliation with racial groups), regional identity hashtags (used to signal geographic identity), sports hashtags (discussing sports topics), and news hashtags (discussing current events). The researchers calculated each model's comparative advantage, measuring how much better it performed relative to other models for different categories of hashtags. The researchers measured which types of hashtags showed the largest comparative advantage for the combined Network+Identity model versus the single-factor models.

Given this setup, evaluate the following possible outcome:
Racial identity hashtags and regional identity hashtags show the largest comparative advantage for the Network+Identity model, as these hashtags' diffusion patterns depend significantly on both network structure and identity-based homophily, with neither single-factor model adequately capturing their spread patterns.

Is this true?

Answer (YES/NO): YES